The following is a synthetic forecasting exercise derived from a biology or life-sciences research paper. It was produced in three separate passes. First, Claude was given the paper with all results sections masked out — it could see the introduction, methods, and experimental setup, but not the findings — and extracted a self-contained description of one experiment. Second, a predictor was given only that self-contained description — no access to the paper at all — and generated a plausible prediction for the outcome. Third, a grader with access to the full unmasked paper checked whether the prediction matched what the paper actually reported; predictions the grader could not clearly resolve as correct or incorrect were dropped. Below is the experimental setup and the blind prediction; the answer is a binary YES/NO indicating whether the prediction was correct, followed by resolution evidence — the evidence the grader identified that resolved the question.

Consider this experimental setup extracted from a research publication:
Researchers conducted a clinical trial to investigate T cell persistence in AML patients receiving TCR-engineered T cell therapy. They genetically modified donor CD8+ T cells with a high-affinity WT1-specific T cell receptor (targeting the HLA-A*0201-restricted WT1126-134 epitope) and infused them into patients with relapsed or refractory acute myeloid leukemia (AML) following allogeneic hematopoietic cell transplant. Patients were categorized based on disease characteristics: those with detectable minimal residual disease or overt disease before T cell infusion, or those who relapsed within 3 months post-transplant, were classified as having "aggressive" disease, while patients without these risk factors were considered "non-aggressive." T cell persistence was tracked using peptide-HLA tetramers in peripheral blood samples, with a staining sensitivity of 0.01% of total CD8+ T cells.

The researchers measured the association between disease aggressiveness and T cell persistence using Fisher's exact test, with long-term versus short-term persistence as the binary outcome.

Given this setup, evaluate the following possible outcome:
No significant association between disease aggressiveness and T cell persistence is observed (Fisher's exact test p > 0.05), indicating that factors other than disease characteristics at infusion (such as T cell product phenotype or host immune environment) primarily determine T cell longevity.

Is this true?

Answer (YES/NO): NO